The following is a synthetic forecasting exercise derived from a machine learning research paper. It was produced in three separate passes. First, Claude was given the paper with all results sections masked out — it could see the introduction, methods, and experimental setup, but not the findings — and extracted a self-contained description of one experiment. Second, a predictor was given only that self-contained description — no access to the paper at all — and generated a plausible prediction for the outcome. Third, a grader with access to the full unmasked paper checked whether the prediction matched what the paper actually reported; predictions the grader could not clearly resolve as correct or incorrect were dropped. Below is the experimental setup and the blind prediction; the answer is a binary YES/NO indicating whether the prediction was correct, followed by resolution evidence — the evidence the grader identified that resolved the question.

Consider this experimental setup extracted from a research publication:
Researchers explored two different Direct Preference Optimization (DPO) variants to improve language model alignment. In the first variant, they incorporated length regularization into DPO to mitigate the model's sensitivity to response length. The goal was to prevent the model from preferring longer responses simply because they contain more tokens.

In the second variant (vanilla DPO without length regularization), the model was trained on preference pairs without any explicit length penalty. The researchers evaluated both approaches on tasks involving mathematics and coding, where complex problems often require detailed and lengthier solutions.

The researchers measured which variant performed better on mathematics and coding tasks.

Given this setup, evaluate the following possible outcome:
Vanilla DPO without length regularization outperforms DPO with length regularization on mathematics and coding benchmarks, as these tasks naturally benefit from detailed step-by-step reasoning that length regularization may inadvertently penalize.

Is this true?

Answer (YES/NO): YES